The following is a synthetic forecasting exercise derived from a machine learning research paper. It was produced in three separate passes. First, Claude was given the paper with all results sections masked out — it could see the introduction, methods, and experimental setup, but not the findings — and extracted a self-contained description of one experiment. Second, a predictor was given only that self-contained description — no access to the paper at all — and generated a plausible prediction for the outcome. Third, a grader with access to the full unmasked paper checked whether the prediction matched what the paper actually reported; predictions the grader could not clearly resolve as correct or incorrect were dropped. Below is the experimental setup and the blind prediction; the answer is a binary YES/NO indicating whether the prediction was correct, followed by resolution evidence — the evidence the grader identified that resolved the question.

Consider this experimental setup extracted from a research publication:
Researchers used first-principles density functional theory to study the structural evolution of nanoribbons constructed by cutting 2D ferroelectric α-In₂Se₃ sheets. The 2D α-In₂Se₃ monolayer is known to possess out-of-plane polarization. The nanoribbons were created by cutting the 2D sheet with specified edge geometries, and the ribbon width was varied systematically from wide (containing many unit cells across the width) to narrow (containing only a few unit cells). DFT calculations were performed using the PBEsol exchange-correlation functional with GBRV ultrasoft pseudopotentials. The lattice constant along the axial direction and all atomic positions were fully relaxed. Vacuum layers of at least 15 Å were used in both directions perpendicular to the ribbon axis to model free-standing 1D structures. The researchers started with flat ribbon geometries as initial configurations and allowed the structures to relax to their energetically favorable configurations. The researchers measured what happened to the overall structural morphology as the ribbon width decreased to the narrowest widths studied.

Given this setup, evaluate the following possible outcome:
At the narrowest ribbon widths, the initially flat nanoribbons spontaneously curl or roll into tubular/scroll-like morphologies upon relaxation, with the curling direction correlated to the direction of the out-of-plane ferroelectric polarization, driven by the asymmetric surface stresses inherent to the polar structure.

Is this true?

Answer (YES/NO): NO